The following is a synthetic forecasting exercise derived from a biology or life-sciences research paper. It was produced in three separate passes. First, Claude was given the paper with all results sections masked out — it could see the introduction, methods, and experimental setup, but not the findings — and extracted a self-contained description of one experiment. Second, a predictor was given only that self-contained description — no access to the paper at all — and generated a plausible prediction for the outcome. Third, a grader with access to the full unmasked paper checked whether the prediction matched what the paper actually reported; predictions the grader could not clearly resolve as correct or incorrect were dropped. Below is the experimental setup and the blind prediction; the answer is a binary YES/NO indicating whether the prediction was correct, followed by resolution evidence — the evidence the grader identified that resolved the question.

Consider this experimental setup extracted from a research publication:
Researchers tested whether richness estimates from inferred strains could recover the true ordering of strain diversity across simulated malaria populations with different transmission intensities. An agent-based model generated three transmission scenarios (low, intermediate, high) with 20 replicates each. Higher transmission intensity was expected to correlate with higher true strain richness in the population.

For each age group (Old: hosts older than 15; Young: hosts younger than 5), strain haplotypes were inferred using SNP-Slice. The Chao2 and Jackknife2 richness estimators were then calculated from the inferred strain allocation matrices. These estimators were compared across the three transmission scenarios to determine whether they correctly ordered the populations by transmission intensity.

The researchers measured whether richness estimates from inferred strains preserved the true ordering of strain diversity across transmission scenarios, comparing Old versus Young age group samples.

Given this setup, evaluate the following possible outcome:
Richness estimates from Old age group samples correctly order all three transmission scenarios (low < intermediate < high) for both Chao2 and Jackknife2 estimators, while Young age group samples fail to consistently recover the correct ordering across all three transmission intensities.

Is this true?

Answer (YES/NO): NO